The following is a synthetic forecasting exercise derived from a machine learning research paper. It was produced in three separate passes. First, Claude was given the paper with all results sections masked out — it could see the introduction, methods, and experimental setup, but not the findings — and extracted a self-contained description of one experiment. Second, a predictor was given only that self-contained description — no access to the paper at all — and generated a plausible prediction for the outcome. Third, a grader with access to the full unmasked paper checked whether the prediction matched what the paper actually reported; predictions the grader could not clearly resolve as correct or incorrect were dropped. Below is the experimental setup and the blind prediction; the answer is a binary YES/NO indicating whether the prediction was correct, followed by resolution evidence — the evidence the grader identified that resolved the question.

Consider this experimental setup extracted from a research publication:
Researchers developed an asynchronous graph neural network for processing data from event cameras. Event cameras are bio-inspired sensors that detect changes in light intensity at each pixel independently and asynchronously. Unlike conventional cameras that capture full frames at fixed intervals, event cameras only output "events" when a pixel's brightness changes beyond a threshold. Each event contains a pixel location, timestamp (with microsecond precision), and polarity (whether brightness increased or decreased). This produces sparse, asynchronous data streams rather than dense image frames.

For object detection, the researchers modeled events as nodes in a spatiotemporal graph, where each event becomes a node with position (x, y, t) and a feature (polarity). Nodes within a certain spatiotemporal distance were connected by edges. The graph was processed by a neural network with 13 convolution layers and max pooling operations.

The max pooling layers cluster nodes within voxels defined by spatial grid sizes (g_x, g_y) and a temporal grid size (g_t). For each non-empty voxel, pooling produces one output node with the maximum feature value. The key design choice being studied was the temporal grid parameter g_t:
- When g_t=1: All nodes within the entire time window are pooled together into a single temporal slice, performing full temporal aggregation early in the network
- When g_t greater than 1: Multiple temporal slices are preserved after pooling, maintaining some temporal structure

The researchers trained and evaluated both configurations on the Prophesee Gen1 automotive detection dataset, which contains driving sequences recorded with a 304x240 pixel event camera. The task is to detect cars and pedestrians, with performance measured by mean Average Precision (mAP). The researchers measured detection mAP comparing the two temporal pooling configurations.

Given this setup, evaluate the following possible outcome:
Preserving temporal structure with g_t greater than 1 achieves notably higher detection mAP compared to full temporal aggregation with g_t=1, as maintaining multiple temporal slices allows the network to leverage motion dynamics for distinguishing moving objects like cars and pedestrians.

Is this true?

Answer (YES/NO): NO